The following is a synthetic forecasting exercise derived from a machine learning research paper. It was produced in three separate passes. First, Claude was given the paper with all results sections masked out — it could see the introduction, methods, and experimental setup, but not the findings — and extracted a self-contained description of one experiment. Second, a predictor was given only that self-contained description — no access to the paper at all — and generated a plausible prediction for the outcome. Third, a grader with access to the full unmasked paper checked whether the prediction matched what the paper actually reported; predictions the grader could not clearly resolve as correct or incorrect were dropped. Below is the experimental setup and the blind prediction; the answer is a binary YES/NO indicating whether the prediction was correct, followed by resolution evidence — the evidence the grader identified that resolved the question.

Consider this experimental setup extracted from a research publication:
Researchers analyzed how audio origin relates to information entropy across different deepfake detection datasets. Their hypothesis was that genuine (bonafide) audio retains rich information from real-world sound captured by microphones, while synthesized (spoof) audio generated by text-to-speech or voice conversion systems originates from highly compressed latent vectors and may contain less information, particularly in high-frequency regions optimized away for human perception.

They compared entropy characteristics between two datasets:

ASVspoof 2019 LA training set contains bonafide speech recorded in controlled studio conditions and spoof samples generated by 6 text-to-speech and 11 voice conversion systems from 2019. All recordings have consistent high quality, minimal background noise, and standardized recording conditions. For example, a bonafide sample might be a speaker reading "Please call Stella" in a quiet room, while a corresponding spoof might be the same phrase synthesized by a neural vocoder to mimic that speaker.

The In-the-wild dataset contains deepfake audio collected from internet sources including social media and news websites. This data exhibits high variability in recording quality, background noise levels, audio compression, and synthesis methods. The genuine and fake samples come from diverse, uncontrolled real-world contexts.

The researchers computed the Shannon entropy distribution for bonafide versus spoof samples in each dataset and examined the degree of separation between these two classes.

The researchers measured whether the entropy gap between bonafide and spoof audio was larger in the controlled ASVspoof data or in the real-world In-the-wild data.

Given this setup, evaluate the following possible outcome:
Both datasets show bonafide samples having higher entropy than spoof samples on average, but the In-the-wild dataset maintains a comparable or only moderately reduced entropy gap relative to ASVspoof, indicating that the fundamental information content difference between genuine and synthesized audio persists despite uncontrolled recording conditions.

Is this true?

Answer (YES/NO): NO